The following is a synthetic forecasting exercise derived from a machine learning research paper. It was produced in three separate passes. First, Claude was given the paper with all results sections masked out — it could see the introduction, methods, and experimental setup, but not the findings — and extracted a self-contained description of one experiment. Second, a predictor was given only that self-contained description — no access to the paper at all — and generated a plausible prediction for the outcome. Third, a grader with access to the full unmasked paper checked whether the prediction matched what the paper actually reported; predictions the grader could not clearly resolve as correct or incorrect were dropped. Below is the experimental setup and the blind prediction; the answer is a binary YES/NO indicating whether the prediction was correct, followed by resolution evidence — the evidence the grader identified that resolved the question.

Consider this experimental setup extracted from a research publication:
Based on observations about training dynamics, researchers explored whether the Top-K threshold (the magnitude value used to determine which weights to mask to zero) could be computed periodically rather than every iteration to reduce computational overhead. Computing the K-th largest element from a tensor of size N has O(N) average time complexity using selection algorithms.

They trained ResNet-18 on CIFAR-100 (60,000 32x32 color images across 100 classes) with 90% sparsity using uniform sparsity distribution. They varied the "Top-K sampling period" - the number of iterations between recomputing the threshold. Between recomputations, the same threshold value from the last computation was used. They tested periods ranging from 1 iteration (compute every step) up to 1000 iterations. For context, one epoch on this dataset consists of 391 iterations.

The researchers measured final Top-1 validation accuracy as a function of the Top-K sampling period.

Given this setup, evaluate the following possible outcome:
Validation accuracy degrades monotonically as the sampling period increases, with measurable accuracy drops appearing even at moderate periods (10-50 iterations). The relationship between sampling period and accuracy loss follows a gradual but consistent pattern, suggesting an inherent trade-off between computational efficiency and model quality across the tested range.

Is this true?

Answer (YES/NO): NO